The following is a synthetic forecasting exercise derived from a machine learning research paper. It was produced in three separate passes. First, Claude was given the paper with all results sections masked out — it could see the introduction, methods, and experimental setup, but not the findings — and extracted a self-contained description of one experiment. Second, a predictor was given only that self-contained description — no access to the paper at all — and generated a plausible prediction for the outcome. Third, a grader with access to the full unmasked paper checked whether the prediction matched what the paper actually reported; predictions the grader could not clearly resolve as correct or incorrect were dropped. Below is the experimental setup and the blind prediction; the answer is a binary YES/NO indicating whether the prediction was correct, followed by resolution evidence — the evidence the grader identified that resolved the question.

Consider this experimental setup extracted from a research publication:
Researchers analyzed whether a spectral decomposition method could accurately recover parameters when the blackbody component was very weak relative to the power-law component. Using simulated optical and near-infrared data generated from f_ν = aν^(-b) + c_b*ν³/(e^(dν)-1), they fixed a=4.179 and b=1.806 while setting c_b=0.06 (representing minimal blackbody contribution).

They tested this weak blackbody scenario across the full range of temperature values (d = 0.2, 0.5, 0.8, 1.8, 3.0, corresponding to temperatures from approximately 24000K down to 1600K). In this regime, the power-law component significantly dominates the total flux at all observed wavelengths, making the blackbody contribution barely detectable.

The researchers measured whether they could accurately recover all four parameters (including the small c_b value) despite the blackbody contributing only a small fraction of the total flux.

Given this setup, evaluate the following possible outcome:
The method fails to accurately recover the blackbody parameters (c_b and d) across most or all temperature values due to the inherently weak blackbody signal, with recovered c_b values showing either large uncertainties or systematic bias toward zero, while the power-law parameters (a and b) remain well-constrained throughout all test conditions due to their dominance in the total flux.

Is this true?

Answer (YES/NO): NO